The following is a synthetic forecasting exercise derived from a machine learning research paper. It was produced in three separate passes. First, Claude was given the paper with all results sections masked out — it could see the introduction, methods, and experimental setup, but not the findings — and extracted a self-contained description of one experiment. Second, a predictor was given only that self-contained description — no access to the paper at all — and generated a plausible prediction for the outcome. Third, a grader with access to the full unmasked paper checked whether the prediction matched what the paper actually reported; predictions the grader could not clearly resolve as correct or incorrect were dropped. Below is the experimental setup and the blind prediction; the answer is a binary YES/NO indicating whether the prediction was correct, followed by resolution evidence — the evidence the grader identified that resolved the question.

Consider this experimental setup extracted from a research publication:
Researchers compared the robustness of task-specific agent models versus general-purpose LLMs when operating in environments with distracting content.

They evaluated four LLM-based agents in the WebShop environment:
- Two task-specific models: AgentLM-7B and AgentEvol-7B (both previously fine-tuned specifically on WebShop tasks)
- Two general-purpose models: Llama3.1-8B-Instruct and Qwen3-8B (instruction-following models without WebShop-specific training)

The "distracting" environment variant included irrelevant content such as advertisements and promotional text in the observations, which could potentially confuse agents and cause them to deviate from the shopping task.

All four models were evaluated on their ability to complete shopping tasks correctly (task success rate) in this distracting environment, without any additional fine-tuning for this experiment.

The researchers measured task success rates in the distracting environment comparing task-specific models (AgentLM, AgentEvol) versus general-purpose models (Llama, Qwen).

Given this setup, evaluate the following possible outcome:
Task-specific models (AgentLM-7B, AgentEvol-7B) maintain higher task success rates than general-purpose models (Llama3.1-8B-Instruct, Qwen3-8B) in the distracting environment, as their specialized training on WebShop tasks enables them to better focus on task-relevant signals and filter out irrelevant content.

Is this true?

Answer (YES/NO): YES